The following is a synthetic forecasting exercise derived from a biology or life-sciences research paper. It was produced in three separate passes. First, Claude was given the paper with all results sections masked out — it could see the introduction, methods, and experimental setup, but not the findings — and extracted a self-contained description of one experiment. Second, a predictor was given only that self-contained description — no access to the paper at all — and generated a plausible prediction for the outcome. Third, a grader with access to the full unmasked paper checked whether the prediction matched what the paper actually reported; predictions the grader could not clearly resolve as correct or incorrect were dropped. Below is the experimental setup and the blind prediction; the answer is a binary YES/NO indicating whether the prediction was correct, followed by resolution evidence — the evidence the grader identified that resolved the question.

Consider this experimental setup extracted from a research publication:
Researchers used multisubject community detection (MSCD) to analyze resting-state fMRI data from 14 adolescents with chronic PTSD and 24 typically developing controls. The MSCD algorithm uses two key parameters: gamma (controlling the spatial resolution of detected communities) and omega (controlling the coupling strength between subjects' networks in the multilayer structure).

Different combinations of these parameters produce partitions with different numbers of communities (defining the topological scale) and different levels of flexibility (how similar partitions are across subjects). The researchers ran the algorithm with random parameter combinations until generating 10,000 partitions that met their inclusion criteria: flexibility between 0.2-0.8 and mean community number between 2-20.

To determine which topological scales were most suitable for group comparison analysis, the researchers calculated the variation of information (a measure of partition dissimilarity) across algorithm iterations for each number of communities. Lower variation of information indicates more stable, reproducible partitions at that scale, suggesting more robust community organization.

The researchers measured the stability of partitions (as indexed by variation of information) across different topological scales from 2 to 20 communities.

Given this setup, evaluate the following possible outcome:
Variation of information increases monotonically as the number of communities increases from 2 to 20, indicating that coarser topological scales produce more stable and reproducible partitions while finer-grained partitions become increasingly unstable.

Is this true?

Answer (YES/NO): NO